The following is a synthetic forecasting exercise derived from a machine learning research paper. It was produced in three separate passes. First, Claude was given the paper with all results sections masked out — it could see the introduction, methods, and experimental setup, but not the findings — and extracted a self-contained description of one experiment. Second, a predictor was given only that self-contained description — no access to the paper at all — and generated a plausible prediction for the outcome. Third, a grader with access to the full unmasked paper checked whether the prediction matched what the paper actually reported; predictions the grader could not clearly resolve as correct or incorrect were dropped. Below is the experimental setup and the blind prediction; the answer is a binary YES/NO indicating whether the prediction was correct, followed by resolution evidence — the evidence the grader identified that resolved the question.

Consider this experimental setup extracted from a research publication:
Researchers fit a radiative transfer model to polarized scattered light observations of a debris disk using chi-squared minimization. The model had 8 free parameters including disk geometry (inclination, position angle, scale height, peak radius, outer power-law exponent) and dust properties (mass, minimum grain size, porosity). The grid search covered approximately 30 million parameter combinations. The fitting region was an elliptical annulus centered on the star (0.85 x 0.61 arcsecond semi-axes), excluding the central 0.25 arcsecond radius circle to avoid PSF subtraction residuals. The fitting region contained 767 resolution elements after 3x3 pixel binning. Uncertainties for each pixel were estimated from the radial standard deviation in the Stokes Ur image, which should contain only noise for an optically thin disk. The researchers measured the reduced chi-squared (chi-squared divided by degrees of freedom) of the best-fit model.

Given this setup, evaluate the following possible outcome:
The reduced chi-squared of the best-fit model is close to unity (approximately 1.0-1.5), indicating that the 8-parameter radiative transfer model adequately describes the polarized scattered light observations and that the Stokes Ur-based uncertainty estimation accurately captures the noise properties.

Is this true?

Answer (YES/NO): NO